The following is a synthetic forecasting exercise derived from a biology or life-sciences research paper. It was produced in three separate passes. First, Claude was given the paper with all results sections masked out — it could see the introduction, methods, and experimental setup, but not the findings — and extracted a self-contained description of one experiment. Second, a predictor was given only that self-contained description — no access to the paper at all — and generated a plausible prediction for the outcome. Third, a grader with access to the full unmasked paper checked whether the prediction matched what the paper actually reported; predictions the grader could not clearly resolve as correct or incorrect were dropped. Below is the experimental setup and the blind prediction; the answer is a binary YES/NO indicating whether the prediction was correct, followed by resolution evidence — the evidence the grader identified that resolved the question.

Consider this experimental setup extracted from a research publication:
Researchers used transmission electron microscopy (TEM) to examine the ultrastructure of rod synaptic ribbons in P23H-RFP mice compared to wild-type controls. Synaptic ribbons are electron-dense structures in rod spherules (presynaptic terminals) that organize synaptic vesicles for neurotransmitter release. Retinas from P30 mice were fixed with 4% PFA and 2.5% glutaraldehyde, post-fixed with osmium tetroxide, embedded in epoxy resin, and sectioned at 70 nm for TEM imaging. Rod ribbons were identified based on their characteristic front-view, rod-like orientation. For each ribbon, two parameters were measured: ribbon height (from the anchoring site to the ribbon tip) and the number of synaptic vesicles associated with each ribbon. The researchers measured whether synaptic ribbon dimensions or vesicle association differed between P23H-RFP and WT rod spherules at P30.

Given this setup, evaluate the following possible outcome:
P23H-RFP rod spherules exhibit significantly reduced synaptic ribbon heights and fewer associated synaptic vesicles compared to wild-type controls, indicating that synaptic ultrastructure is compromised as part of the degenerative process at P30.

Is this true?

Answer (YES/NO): NO